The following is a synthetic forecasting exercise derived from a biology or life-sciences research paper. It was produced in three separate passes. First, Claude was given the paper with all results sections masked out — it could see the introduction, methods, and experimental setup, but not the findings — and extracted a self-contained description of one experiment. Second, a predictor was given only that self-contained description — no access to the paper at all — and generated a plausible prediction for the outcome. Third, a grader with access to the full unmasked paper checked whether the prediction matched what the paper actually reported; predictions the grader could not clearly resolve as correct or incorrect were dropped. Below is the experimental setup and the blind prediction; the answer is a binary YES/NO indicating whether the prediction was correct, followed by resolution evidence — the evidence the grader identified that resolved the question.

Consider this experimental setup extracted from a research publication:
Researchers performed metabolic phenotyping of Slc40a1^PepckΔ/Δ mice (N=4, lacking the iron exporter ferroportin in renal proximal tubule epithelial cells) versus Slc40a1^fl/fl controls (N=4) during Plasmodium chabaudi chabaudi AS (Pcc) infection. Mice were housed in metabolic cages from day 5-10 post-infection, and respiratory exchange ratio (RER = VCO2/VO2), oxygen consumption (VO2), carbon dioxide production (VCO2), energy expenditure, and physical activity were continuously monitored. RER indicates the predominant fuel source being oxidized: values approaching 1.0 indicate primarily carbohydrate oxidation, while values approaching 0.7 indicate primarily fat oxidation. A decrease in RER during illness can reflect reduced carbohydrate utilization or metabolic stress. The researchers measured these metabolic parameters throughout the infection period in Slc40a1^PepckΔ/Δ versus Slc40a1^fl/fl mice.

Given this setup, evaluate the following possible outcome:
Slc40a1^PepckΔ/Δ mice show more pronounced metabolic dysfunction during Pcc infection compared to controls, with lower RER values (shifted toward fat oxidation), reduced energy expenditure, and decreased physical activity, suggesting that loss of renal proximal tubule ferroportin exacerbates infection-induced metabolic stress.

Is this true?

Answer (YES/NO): YES